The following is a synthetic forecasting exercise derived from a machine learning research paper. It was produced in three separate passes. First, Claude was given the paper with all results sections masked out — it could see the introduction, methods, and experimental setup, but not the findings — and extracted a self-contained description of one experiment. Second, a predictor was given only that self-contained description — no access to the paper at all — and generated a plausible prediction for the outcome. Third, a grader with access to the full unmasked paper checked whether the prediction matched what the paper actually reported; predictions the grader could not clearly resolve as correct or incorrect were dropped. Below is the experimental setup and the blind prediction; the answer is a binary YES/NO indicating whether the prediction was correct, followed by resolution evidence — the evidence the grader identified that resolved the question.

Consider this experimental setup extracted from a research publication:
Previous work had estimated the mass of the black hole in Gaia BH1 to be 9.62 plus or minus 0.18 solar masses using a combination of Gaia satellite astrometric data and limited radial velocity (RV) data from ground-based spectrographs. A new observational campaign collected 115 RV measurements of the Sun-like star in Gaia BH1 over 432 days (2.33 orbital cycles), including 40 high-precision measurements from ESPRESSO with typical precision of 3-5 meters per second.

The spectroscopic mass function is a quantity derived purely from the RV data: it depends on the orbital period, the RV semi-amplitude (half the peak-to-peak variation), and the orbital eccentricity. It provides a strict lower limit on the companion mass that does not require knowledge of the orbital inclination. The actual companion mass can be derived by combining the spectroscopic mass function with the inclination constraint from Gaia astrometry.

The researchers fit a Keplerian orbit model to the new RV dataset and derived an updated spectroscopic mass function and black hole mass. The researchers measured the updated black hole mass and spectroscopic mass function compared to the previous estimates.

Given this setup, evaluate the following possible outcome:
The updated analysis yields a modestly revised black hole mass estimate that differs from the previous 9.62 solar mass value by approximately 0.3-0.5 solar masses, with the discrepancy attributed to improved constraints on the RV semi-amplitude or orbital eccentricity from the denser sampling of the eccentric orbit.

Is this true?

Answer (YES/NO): NO